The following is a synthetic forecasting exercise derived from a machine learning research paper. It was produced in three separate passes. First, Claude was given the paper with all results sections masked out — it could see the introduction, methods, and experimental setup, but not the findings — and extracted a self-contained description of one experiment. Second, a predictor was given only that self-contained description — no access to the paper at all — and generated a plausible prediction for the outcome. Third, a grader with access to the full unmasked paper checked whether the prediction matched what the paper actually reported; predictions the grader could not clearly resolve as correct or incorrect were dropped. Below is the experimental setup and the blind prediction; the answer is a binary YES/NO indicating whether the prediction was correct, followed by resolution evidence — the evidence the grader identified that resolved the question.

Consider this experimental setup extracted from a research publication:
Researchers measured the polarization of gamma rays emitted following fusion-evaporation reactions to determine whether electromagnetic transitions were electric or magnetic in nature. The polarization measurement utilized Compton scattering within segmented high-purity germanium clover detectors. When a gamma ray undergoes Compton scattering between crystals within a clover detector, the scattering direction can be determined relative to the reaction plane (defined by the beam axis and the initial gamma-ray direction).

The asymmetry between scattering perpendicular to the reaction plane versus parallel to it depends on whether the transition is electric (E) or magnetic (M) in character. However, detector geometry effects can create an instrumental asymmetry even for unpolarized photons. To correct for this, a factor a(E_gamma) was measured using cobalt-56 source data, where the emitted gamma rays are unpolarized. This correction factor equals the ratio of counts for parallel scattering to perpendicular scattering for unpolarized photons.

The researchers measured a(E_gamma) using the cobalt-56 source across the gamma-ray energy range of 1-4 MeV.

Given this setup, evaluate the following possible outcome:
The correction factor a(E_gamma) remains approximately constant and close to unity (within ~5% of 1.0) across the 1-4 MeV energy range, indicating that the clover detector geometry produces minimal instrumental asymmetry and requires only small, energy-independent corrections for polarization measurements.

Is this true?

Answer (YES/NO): NO